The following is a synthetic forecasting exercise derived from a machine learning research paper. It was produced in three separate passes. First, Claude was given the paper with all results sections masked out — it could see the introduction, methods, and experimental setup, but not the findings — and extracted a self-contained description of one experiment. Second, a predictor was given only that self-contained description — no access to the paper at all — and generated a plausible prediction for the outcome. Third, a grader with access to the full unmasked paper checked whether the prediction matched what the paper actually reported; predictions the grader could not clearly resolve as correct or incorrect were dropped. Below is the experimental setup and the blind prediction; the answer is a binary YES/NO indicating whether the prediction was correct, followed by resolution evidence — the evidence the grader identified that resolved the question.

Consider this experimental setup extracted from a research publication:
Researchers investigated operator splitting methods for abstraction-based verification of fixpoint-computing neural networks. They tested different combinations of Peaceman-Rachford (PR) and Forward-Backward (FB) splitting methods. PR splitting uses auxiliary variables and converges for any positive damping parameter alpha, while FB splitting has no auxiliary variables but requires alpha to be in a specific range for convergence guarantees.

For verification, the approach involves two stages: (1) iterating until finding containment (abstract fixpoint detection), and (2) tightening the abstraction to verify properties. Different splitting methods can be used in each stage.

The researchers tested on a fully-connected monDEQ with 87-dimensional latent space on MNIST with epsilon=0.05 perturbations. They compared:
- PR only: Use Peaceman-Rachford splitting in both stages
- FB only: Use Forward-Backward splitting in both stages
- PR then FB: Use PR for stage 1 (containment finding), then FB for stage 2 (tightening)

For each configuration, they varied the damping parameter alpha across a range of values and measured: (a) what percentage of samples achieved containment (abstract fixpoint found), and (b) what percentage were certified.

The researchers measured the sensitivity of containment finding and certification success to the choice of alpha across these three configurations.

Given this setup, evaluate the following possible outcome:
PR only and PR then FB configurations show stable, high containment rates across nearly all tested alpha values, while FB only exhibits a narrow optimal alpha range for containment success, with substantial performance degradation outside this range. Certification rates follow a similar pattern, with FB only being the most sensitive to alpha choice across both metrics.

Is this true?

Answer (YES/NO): YES